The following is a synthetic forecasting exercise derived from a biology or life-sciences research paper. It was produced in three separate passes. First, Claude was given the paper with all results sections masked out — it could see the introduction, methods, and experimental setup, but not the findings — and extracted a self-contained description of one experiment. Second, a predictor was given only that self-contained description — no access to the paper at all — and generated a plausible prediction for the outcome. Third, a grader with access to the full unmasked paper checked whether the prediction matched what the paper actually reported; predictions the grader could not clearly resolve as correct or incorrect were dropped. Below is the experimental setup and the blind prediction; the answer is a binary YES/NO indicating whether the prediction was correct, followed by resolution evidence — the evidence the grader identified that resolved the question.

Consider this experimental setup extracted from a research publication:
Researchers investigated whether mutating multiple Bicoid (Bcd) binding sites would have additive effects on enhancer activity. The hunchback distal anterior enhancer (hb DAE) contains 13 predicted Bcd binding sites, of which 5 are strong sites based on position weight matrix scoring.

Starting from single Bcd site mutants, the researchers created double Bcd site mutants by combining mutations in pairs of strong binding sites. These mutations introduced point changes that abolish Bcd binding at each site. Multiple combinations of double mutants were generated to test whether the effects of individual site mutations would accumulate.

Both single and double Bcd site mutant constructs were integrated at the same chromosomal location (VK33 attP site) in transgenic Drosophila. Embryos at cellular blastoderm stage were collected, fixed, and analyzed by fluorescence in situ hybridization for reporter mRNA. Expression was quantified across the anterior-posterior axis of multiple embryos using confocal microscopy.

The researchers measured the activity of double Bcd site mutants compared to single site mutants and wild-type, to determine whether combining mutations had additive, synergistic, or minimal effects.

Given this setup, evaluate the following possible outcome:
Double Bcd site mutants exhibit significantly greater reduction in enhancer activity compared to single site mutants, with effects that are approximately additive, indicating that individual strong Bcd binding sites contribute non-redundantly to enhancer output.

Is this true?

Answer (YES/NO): NO